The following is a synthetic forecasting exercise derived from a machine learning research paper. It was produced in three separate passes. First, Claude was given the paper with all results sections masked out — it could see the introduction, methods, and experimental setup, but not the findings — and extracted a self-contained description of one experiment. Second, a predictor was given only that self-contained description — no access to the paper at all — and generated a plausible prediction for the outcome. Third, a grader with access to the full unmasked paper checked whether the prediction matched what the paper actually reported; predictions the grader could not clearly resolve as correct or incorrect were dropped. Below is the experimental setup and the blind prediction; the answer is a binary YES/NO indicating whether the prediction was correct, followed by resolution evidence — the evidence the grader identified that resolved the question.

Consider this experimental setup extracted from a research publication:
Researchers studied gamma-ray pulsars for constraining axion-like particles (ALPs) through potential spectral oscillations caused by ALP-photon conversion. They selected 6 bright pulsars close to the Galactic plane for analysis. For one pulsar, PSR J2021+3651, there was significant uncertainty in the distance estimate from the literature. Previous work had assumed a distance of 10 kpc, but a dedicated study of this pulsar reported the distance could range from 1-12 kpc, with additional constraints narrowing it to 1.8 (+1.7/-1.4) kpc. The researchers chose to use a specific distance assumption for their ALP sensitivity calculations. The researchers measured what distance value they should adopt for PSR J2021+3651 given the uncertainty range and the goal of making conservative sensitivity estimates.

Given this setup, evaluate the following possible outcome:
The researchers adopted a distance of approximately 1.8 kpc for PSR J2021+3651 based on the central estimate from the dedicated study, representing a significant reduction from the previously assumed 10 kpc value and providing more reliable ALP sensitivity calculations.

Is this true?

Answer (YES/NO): NO